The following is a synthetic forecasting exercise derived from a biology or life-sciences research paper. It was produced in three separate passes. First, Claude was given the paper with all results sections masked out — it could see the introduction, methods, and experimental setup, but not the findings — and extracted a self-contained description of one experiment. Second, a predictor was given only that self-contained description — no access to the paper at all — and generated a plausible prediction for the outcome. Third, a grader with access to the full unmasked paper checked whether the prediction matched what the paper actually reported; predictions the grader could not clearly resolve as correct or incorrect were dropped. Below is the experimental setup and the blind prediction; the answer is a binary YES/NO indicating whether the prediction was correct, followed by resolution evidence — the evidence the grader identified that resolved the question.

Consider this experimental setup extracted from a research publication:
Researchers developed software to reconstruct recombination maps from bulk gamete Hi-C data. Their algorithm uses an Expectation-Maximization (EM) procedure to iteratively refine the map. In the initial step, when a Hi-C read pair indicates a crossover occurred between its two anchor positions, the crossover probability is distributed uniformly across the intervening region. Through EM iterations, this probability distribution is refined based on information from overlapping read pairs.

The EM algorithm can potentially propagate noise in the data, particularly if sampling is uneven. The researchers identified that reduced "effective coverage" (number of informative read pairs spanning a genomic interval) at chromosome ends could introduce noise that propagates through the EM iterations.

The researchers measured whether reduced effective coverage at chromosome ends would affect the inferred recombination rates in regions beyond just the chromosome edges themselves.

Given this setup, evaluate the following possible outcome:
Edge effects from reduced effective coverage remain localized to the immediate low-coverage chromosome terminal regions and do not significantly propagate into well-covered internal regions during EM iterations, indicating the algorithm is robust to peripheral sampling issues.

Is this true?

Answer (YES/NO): NO